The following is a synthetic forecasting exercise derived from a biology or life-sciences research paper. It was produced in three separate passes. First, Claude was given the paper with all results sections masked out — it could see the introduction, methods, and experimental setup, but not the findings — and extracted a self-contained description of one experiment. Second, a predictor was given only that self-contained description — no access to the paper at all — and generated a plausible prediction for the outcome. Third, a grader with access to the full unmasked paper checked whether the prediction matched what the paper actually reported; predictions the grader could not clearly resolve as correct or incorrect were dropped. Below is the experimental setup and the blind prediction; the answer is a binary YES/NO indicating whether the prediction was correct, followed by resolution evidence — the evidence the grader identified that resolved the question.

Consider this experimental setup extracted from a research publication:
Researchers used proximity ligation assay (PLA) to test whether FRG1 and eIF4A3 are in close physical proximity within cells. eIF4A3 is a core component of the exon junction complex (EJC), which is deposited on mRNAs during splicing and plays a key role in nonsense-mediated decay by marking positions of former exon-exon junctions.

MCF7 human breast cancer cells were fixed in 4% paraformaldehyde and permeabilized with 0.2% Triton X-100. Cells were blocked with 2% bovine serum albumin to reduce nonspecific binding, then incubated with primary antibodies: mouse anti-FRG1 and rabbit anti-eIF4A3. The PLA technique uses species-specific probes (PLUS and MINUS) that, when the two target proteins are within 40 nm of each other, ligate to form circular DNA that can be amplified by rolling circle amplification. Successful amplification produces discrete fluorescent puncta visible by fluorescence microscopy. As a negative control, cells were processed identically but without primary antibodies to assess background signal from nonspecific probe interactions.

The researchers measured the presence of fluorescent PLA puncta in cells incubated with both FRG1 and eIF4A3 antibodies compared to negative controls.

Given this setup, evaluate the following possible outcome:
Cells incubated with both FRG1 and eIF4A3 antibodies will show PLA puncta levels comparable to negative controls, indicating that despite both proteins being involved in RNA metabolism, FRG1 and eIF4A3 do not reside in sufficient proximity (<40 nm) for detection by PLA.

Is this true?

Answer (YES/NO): NO